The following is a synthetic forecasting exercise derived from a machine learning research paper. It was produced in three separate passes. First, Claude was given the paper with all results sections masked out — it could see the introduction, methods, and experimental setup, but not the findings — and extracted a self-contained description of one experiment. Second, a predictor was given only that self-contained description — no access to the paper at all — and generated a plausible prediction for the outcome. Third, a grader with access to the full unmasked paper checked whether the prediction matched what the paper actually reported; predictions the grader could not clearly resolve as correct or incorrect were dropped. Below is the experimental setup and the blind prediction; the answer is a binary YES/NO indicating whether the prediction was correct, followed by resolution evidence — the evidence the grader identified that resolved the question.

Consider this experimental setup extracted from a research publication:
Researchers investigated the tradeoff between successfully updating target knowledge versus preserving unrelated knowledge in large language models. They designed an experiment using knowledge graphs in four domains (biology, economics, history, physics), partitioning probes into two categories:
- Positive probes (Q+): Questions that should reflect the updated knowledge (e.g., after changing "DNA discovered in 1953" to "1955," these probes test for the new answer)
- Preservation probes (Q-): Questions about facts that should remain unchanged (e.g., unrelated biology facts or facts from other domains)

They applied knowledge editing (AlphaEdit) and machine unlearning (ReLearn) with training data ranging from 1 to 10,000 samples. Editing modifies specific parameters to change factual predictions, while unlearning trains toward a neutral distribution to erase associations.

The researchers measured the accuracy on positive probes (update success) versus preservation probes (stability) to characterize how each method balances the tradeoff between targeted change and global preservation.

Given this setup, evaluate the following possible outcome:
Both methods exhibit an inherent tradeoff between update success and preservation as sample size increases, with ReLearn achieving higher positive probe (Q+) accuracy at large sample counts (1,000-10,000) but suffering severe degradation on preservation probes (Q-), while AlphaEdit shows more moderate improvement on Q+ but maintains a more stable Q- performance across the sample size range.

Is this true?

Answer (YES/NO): NO